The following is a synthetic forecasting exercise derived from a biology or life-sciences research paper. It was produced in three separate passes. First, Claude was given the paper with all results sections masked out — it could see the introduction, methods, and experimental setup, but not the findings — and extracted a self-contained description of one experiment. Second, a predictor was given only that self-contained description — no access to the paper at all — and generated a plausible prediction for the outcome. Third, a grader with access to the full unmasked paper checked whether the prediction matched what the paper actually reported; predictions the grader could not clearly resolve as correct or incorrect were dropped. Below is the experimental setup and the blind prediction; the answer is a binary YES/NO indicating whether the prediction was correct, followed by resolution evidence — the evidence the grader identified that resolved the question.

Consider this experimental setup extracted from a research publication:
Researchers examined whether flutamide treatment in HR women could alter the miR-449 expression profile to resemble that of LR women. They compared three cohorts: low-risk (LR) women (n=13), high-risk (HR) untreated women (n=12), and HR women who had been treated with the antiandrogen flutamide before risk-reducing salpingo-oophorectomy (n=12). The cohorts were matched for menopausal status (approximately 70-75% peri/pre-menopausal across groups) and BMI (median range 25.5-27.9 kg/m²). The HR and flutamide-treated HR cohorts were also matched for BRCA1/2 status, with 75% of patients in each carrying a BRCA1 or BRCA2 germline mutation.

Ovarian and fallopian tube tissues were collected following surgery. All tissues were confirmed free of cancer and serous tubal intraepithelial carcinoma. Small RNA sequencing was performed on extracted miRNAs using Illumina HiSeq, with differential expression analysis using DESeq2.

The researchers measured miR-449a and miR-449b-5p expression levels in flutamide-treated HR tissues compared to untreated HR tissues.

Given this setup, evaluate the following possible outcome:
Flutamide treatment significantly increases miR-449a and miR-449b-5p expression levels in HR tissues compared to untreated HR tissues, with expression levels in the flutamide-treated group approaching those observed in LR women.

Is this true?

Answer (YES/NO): YES